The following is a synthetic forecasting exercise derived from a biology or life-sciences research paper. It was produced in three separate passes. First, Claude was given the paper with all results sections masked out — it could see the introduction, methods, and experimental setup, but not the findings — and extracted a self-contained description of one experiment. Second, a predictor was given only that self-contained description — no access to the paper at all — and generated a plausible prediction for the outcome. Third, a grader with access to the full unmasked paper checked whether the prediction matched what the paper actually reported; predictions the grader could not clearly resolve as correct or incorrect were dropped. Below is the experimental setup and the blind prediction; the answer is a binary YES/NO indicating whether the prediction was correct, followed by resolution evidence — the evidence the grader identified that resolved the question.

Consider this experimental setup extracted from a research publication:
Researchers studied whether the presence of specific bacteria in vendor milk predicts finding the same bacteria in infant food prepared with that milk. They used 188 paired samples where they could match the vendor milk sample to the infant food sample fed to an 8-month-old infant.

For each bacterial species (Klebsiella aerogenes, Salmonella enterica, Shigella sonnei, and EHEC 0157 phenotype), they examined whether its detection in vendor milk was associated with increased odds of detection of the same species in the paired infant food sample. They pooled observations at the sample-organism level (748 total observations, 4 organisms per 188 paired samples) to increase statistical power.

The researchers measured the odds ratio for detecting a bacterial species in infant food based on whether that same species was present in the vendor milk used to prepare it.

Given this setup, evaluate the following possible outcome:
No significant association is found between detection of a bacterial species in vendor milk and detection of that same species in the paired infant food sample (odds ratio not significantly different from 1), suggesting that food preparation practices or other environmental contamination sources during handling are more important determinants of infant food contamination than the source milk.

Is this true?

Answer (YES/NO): NO